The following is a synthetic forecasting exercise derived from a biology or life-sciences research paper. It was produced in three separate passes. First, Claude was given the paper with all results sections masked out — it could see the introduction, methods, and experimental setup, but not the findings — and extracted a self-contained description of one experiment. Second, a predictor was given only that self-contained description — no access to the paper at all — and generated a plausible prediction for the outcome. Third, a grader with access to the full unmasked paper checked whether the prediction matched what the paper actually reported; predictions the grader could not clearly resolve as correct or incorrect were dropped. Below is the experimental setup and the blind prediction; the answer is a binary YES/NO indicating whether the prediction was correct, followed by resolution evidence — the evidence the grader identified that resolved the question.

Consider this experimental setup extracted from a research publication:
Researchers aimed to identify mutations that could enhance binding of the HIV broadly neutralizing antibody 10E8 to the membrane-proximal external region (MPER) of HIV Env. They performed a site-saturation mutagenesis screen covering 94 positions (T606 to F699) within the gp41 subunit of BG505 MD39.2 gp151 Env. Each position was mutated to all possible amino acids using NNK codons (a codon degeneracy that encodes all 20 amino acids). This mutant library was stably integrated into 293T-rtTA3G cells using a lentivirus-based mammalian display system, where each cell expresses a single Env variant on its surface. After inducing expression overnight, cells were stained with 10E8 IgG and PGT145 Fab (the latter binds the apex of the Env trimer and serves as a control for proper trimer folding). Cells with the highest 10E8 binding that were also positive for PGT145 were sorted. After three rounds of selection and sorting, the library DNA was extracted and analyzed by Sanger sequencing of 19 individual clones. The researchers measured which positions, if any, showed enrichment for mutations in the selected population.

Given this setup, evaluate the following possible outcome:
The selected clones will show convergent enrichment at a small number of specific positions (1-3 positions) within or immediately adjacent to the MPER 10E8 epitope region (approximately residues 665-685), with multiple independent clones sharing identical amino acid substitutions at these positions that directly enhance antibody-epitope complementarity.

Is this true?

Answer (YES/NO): NO